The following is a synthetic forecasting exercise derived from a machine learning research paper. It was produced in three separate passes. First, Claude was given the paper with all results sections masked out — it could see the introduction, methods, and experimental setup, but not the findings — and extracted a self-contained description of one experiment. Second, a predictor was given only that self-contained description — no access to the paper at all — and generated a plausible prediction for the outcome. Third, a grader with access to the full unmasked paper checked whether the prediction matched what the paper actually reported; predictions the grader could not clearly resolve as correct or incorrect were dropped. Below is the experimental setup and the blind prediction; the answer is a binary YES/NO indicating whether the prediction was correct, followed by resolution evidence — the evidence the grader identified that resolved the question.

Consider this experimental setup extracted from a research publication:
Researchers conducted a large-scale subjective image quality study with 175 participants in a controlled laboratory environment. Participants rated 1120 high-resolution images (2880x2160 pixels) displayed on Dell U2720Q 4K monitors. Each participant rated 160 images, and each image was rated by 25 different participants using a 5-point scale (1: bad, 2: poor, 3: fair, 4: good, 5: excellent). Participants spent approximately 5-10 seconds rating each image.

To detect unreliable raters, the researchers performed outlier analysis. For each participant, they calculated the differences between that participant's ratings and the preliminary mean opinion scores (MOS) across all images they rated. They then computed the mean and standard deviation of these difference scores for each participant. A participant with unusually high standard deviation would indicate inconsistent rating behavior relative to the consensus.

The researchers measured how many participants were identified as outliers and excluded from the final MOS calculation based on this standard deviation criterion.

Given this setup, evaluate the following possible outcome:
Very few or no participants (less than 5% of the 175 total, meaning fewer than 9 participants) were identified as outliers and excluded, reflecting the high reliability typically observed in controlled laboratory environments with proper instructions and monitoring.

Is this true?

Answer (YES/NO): YES